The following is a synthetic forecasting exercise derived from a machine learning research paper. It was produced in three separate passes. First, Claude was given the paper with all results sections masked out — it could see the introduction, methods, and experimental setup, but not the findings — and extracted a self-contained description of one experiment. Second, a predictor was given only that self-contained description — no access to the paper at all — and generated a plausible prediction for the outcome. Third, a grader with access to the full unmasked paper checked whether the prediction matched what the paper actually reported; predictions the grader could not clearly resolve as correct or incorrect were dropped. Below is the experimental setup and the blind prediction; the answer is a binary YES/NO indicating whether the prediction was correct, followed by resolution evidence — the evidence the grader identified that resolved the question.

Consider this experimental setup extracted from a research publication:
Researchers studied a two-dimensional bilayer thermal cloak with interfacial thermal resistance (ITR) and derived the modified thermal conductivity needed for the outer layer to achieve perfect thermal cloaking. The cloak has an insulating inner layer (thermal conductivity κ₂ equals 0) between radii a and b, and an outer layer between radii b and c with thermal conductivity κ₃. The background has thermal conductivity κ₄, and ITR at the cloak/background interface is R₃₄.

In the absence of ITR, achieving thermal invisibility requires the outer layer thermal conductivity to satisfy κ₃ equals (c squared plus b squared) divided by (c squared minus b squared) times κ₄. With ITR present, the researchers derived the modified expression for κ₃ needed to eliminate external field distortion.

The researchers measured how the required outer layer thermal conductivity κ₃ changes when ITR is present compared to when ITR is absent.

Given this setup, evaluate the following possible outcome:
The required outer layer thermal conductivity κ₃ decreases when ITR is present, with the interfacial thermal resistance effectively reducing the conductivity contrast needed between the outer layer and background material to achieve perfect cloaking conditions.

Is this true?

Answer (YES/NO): NO